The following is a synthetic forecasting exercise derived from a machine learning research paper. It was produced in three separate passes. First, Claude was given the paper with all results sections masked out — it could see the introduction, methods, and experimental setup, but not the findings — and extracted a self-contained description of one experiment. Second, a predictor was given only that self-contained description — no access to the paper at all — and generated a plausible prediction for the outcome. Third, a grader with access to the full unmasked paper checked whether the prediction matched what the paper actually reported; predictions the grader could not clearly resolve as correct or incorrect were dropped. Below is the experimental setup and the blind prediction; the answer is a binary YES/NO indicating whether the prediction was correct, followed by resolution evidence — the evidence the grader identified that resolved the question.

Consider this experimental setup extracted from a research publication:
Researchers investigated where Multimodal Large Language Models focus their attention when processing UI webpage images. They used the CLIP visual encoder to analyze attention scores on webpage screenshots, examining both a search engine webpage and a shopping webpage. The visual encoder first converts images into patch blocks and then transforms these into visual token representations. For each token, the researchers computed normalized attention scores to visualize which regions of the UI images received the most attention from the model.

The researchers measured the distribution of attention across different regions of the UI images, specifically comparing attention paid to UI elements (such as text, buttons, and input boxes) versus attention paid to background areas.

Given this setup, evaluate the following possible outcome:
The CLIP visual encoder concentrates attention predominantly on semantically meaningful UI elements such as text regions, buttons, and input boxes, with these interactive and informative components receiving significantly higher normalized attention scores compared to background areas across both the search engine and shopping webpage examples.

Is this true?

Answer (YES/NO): NO